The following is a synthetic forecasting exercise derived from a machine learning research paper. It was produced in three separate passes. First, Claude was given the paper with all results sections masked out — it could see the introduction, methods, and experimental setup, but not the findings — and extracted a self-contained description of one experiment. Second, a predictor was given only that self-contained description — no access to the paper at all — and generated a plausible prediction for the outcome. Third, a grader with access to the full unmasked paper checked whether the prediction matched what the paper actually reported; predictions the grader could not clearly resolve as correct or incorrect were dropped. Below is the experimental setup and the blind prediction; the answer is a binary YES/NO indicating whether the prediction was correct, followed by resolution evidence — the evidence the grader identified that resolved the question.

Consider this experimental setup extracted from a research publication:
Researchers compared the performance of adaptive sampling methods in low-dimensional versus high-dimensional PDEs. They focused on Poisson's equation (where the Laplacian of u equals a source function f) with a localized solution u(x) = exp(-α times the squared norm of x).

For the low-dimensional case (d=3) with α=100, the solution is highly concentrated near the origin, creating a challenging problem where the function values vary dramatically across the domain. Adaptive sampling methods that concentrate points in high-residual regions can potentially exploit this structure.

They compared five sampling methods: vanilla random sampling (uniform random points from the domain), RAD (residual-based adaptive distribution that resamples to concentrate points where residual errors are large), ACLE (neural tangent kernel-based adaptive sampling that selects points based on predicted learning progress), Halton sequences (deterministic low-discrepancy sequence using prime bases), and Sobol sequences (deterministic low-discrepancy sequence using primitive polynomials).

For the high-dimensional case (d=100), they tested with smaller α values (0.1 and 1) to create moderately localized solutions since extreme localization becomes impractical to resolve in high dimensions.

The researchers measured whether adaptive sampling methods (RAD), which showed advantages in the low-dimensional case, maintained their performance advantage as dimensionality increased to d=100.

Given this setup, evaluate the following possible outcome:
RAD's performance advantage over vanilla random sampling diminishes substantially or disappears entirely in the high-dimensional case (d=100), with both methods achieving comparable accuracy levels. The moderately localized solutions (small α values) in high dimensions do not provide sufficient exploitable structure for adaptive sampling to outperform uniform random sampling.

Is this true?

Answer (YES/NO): YES